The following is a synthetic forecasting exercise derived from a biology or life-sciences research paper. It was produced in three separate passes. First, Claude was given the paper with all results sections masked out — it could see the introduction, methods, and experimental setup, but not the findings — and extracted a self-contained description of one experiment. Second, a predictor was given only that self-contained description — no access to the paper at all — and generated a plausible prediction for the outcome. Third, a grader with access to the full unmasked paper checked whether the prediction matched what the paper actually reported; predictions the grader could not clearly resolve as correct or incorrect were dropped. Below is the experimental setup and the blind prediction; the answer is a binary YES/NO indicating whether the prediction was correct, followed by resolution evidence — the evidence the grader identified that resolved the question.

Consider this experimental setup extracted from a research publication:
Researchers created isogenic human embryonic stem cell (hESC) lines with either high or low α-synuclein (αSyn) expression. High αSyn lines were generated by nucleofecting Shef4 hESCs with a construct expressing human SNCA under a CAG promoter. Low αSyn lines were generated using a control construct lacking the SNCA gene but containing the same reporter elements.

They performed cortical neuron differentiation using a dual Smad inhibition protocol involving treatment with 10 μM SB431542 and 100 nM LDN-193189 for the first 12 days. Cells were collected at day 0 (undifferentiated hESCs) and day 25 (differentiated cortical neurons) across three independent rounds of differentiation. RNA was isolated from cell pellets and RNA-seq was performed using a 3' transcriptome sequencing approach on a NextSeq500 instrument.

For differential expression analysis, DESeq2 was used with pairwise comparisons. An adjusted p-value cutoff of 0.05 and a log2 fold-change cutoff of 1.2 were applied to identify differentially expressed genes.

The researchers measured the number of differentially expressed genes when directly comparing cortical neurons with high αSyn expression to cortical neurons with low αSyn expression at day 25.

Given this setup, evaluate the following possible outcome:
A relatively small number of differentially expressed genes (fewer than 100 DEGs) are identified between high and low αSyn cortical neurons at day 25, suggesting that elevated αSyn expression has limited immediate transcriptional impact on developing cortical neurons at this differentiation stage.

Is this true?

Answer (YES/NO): YES